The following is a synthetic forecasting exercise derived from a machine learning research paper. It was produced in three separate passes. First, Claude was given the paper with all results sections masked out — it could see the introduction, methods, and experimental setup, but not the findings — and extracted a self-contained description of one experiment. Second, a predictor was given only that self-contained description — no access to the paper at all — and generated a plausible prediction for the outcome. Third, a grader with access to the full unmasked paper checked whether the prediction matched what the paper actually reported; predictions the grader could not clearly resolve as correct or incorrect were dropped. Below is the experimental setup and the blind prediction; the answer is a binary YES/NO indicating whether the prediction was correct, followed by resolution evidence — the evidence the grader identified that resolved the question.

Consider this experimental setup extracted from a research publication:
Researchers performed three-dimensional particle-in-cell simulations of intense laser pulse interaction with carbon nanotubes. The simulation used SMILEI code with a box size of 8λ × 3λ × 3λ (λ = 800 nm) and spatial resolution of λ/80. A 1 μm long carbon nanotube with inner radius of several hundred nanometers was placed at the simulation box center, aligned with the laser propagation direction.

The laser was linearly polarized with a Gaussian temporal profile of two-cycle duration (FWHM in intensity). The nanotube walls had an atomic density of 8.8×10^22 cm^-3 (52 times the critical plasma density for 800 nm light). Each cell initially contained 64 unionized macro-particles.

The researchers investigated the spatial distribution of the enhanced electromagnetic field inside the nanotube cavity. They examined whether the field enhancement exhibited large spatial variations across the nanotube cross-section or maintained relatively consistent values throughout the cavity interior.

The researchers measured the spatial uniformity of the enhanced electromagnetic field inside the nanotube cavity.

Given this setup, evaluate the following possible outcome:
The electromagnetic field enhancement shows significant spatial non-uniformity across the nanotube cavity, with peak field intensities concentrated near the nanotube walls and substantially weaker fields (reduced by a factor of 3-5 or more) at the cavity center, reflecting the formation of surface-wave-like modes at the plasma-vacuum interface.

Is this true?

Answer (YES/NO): NO